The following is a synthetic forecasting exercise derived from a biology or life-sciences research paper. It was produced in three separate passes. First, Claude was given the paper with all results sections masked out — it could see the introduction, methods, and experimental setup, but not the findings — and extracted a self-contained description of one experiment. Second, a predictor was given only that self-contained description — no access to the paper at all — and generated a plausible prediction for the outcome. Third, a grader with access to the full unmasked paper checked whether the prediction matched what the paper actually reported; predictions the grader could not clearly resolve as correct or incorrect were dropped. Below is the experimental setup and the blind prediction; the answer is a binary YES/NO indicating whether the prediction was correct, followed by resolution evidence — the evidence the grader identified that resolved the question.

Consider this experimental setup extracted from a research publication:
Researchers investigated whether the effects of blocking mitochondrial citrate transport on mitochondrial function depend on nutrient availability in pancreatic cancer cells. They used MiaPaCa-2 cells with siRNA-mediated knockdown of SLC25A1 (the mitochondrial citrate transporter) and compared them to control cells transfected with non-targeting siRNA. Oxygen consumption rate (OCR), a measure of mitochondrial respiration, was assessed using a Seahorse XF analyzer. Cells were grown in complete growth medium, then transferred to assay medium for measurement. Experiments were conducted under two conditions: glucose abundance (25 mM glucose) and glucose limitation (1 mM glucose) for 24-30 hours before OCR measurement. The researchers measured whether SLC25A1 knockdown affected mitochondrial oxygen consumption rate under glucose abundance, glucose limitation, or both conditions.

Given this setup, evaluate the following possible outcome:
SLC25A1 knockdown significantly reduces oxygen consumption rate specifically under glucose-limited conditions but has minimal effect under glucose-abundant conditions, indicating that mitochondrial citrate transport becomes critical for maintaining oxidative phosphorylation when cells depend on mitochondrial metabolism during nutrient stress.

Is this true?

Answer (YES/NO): YES